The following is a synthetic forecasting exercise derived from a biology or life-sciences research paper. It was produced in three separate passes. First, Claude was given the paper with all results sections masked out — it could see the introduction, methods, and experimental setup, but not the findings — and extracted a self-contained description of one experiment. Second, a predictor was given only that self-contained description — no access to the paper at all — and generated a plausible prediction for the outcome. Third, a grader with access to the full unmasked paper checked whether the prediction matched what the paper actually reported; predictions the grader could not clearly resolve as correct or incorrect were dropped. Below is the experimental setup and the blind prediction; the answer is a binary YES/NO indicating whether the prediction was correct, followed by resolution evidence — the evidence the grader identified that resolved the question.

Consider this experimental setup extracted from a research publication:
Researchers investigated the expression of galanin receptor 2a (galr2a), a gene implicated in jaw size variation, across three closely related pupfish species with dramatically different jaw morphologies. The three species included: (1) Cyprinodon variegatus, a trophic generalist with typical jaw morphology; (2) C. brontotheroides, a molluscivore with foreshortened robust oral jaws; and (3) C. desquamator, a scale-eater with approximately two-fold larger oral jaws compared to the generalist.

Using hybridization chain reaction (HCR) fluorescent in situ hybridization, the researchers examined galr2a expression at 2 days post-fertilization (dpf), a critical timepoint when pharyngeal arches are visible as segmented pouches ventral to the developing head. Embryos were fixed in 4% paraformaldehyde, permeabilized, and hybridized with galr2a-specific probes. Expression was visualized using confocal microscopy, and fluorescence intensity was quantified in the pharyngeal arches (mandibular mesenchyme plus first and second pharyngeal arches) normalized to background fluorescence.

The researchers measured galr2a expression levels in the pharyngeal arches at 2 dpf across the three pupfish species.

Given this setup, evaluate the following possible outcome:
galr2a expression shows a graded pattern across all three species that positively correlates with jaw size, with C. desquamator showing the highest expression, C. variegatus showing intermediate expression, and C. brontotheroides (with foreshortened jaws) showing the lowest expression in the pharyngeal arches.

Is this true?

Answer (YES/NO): NO